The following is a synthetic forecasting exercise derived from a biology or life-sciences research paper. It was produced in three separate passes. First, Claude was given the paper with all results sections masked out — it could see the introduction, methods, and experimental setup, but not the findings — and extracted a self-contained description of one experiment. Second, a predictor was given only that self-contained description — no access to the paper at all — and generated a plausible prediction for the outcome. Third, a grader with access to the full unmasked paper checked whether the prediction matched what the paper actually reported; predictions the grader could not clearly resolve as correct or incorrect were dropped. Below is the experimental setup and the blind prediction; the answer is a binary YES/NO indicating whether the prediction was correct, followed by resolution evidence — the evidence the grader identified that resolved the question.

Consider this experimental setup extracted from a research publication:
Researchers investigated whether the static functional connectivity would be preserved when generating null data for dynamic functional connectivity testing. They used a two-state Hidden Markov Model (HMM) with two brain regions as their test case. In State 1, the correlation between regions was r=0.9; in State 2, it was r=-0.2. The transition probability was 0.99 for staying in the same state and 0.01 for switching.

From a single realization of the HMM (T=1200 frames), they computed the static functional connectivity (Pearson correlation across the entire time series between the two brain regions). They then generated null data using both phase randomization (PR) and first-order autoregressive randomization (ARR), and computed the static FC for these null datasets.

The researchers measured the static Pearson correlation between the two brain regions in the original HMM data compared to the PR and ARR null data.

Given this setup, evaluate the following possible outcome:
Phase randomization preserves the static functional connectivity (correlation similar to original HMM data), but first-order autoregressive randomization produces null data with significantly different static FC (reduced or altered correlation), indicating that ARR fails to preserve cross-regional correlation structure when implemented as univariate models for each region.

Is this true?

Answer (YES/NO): NO